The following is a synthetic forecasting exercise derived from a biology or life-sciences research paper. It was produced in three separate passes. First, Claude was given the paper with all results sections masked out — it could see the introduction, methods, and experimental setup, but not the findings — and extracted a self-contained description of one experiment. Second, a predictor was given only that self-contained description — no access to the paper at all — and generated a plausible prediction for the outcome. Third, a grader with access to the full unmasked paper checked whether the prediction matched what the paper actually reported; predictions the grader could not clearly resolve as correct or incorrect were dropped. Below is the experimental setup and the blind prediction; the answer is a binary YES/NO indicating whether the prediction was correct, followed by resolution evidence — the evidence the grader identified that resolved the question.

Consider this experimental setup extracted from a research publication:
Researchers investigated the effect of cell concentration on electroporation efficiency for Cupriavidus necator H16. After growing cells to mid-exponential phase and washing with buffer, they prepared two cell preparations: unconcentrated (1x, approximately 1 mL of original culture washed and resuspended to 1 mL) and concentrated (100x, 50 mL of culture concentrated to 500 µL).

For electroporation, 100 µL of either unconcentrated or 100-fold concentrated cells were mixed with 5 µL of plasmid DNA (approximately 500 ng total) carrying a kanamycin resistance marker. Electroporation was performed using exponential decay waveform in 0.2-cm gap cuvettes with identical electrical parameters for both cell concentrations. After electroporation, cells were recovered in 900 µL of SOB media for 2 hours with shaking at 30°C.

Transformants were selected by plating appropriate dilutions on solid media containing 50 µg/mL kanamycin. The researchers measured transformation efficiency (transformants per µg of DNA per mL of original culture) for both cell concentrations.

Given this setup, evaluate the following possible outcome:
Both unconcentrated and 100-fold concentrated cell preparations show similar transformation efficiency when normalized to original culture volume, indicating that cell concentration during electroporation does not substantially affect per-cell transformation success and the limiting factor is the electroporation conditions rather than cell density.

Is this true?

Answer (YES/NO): NO